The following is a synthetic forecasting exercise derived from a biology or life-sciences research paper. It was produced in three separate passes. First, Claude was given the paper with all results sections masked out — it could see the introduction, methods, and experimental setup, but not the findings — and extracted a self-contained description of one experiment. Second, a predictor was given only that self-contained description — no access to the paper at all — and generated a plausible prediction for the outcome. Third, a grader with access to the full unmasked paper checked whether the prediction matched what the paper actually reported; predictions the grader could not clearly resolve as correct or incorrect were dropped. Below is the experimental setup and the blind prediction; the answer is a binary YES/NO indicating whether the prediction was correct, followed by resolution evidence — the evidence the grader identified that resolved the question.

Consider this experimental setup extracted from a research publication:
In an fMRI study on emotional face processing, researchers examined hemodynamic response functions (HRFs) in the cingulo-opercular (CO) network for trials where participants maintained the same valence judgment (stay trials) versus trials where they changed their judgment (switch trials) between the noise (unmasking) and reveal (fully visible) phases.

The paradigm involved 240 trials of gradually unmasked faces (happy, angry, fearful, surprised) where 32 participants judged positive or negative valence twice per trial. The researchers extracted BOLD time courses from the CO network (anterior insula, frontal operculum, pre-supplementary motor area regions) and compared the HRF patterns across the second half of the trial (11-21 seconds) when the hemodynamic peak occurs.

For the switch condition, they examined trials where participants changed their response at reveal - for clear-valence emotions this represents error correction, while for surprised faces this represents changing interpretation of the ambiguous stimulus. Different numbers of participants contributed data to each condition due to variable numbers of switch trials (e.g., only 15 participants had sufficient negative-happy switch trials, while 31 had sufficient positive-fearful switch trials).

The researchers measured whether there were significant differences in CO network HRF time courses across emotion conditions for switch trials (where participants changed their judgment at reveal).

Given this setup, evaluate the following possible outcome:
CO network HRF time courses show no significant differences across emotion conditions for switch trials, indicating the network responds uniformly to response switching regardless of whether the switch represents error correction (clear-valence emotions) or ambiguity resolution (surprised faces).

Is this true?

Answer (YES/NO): NO